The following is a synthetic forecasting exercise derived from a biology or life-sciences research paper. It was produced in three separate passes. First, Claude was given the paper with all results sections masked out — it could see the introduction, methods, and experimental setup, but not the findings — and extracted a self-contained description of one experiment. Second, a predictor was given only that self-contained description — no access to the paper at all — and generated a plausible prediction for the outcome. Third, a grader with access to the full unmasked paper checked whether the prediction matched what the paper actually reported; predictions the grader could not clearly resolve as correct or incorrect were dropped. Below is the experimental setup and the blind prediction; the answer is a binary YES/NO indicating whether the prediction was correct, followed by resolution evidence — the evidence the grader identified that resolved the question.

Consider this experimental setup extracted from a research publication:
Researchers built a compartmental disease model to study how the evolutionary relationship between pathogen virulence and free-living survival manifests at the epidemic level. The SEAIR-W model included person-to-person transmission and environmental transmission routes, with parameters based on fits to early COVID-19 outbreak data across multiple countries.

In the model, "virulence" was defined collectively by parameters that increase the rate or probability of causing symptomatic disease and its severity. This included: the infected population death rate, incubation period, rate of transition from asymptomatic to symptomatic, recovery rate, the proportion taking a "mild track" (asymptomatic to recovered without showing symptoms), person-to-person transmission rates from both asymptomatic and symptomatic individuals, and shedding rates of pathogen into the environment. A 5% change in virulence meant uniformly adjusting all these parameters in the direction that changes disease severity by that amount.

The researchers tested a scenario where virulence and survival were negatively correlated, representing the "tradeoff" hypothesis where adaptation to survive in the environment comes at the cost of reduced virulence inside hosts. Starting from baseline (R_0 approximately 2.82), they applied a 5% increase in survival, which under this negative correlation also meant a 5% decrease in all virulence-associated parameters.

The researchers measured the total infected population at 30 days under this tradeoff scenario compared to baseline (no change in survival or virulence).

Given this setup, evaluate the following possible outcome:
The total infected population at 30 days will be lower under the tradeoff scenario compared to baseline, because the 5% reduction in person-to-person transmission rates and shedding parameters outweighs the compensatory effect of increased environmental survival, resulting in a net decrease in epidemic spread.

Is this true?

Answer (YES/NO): YES